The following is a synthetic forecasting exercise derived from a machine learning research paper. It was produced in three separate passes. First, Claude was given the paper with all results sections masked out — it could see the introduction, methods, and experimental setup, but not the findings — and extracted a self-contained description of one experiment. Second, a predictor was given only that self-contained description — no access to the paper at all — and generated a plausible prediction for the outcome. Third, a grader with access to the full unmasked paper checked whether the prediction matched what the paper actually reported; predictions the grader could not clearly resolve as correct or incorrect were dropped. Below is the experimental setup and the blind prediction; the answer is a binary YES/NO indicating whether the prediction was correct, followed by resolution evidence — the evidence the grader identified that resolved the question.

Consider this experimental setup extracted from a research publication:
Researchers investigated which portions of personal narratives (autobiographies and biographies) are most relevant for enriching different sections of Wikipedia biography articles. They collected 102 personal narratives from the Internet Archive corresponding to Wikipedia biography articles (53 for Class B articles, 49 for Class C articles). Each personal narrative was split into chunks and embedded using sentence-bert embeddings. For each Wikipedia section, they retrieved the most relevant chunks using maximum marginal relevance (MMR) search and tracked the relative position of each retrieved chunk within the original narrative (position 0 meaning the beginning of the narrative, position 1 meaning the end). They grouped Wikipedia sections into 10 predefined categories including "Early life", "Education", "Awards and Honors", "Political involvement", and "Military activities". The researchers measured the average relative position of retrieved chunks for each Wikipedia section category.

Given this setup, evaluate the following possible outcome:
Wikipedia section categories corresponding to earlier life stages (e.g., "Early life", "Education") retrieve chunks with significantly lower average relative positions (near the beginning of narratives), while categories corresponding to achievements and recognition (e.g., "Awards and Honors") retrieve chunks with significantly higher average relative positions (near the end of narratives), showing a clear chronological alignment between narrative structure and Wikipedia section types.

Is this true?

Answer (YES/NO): NO